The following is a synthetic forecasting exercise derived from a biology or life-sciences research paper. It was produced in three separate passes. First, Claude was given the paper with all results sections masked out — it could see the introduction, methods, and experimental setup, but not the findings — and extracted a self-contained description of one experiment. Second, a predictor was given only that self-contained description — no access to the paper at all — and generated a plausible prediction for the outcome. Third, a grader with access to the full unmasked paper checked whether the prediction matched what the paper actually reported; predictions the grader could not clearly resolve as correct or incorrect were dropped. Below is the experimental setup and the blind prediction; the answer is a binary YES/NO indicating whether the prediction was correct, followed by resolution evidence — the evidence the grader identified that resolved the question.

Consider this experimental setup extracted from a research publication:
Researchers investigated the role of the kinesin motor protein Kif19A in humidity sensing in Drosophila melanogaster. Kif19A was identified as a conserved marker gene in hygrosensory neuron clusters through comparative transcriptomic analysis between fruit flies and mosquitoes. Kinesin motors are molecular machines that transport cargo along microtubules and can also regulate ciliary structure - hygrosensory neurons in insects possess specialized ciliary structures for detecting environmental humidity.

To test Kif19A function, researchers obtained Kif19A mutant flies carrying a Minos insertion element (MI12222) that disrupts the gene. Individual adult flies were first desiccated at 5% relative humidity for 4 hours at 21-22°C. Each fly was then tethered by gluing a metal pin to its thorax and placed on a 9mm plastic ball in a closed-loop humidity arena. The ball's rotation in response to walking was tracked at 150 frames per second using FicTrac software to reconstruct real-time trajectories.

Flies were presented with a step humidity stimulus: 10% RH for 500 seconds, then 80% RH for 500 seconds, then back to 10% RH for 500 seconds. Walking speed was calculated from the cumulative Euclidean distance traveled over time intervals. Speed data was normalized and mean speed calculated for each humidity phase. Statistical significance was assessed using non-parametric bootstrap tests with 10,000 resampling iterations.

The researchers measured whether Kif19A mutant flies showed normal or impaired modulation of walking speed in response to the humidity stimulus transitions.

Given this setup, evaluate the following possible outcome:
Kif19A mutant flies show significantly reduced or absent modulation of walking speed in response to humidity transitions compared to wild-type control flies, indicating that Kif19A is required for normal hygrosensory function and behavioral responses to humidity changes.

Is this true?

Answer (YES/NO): YES